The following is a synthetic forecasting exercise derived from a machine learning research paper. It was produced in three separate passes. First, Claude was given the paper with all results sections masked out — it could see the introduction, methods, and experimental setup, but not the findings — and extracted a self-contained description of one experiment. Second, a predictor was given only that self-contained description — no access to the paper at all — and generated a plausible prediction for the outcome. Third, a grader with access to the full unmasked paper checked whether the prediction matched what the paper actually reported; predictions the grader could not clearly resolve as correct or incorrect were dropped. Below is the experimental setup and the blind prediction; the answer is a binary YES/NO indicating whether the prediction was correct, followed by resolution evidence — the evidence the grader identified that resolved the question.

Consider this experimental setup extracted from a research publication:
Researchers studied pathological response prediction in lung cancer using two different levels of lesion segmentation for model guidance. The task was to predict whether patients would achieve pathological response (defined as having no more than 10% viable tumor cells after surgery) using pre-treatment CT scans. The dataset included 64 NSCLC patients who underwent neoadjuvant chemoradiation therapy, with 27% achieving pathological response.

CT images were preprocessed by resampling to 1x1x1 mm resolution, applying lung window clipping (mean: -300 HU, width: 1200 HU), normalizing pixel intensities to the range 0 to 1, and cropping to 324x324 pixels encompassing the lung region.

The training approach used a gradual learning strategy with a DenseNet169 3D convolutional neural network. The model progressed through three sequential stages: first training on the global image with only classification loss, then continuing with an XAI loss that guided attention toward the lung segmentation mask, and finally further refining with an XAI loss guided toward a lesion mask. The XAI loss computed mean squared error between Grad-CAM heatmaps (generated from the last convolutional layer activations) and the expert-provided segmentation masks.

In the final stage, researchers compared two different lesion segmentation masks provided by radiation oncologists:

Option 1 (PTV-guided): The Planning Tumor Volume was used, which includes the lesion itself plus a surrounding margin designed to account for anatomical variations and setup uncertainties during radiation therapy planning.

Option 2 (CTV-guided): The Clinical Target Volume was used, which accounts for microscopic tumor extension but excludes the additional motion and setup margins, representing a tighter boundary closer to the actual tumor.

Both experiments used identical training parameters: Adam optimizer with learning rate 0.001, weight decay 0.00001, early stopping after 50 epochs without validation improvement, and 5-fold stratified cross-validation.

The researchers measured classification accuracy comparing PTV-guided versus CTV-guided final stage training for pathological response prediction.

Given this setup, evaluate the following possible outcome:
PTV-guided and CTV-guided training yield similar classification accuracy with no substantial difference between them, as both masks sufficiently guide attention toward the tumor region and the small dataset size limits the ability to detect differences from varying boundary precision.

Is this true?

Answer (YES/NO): NO